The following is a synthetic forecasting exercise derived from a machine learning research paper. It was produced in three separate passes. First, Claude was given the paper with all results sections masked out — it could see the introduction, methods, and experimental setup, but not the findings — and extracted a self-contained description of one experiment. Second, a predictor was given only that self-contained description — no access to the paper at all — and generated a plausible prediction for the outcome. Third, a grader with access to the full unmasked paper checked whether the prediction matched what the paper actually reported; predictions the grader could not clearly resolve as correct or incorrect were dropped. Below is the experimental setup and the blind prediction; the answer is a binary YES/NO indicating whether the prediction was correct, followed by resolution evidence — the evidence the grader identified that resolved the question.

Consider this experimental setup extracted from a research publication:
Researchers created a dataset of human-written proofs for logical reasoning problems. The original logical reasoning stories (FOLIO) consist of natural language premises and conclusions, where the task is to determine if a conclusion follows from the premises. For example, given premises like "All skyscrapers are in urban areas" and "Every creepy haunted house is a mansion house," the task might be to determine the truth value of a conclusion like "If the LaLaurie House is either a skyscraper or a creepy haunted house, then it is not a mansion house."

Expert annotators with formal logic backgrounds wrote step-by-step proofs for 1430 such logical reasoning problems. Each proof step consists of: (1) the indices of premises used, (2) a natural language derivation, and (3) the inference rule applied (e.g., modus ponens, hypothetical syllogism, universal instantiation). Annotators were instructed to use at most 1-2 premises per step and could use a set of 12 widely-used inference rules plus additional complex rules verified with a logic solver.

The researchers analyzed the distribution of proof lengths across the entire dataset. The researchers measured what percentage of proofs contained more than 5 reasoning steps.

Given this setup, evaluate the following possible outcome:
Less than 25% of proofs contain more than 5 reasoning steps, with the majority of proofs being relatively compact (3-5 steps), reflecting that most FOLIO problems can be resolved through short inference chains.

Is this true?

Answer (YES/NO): NO